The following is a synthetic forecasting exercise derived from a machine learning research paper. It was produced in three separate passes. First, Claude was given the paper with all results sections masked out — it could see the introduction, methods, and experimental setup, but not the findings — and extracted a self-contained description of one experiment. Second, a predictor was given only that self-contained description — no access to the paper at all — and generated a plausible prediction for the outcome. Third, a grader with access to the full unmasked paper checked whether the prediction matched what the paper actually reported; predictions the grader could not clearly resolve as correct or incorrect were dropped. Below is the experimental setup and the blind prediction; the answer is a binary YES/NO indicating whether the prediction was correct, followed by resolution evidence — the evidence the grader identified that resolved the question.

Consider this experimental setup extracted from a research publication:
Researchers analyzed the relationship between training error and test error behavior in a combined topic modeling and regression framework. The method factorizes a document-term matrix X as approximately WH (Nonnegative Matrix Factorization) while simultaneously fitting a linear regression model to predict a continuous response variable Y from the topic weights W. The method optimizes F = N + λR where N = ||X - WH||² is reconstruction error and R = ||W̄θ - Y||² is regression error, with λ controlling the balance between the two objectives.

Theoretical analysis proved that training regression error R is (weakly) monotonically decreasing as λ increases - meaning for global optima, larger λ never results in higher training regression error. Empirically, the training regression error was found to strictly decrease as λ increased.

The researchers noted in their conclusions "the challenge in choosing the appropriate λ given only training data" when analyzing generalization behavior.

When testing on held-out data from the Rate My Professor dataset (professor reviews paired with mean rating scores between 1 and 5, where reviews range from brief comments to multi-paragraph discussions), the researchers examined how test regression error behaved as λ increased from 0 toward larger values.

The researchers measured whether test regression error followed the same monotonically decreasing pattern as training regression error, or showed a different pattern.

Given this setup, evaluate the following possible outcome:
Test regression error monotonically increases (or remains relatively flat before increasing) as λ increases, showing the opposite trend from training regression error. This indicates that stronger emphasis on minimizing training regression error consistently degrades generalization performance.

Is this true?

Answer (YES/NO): NO